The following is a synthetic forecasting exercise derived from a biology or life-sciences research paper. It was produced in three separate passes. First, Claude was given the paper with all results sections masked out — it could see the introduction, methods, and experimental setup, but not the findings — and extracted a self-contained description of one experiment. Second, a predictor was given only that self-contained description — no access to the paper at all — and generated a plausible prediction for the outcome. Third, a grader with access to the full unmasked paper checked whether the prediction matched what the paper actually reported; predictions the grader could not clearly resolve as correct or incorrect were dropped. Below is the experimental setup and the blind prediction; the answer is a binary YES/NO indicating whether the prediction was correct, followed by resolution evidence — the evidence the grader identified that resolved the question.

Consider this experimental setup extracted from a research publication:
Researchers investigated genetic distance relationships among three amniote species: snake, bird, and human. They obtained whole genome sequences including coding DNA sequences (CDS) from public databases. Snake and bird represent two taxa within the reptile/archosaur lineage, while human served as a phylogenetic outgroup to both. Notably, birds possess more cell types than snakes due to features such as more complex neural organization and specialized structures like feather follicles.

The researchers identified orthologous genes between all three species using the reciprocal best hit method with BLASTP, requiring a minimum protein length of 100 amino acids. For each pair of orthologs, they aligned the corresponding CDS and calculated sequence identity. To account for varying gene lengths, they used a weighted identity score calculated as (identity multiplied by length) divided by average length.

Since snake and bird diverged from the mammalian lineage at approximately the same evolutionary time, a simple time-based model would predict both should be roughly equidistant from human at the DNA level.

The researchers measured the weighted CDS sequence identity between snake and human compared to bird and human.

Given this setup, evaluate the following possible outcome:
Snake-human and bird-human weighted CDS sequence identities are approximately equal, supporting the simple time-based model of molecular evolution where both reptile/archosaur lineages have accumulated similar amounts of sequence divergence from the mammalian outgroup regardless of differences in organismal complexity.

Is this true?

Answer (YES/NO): NO